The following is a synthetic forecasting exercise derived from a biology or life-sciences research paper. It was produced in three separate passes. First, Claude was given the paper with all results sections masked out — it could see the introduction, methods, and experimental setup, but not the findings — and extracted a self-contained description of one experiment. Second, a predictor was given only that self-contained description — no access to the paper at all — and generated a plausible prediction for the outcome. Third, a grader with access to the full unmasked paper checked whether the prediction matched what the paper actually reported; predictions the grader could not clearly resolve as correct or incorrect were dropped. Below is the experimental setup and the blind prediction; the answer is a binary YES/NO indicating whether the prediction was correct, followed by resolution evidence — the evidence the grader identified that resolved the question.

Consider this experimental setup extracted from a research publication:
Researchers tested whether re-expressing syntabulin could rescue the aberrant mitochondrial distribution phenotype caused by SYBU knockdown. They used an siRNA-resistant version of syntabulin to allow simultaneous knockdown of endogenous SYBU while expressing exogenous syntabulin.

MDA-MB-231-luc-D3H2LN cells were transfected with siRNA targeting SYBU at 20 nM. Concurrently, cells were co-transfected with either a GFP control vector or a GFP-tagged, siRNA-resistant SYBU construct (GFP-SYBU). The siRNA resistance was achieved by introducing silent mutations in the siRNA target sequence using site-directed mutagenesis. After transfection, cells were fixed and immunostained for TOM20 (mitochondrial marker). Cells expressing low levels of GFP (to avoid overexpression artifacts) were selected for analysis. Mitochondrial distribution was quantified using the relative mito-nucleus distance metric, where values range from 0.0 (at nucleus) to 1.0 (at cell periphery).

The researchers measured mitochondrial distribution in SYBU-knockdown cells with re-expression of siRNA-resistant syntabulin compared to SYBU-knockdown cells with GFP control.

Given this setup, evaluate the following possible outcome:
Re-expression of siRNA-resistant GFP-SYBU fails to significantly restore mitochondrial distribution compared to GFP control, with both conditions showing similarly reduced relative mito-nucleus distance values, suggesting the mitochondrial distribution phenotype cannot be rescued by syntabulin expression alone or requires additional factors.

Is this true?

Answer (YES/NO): NO